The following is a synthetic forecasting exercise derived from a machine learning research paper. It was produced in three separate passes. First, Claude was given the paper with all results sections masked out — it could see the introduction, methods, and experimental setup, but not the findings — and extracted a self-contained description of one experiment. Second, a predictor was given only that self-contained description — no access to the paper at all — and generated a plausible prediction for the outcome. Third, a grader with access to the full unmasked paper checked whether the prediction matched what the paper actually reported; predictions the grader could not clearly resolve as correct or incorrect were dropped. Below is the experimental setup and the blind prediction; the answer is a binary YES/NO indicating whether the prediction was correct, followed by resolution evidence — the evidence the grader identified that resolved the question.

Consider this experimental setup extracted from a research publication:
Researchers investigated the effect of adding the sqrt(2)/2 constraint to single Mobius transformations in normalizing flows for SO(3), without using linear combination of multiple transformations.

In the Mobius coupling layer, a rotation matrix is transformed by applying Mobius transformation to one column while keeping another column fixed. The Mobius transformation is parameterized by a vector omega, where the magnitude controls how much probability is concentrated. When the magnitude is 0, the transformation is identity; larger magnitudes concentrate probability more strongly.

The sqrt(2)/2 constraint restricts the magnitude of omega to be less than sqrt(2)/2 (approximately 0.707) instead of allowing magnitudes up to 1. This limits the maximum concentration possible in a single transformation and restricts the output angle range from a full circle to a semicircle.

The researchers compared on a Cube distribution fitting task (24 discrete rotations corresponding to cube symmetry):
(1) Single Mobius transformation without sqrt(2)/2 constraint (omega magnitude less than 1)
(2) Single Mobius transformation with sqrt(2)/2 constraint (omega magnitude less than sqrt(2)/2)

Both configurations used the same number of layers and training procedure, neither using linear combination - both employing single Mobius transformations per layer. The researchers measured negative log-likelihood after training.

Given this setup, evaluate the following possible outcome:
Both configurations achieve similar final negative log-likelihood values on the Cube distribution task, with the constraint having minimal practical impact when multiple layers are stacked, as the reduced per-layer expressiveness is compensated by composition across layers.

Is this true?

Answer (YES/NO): NO